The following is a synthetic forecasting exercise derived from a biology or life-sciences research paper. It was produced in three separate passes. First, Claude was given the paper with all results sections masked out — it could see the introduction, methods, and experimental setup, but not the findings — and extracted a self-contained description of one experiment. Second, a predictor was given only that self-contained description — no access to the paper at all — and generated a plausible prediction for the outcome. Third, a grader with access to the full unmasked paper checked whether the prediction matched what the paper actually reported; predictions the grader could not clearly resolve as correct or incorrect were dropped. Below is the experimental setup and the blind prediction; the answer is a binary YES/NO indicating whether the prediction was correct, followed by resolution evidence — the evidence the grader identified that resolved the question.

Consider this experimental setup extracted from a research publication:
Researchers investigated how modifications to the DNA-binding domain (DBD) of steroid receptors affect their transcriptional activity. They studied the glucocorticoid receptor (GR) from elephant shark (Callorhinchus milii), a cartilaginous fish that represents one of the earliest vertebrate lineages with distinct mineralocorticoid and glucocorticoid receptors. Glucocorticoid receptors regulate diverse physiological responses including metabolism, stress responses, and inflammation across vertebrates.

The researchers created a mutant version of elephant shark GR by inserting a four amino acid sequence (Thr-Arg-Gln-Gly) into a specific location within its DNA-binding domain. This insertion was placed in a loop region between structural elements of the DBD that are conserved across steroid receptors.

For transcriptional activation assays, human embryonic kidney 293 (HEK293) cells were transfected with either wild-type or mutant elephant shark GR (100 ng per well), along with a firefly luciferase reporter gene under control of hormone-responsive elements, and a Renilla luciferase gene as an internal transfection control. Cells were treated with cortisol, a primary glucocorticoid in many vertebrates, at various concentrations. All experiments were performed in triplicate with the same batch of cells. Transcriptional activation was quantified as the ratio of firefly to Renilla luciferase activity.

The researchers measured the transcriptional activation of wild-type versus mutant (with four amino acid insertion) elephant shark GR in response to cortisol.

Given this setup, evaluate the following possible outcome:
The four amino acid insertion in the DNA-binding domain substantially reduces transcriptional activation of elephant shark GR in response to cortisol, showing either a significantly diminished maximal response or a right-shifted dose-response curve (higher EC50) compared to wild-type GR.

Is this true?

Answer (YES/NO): NO